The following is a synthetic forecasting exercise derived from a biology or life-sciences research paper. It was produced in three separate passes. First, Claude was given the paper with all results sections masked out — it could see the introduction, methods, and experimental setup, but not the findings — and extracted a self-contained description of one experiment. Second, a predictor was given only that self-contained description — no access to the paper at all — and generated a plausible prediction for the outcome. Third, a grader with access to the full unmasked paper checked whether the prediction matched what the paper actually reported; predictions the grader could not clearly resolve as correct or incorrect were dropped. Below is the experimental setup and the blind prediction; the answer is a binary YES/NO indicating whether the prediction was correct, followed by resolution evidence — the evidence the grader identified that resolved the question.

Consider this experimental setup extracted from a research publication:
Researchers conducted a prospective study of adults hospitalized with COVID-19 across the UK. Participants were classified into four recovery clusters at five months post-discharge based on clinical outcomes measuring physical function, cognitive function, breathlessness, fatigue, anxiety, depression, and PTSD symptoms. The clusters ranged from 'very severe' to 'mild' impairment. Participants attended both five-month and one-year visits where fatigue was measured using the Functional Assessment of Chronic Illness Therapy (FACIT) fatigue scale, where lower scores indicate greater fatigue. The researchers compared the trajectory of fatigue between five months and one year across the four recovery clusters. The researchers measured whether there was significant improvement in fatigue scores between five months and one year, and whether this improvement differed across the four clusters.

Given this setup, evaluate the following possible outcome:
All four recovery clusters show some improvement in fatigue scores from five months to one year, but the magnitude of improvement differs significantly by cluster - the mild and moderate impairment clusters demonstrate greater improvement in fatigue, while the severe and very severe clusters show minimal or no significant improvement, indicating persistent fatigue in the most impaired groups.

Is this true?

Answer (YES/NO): NO